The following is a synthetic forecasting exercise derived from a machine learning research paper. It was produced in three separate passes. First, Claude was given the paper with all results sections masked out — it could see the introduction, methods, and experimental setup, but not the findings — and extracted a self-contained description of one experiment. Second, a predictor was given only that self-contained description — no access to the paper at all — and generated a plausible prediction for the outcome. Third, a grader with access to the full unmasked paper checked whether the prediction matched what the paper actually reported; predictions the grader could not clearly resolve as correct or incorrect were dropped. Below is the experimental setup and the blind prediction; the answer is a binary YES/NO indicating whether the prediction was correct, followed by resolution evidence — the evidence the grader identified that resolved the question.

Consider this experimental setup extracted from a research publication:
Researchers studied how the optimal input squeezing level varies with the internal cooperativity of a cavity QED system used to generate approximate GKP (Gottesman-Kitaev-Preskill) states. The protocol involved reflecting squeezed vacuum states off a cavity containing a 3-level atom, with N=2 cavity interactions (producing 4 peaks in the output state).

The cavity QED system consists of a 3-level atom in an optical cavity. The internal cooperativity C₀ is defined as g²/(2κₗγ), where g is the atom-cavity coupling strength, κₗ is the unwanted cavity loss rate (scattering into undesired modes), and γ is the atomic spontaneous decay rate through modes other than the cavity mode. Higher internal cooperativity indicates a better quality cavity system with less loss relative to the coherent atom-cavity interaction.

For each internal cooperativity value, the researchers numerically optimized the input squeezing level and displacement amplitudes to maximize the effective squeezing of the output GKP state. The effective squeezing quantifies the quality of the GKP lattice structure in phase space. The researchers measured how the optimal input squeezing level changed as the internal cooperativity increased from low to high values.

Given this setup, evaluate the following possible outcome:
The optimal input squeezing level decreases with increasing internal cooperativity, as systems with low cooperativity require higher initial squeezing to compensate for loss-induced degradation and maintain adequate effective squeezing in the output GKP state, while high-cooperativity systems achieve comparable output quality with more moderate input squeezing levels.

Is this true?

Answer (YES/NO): NO